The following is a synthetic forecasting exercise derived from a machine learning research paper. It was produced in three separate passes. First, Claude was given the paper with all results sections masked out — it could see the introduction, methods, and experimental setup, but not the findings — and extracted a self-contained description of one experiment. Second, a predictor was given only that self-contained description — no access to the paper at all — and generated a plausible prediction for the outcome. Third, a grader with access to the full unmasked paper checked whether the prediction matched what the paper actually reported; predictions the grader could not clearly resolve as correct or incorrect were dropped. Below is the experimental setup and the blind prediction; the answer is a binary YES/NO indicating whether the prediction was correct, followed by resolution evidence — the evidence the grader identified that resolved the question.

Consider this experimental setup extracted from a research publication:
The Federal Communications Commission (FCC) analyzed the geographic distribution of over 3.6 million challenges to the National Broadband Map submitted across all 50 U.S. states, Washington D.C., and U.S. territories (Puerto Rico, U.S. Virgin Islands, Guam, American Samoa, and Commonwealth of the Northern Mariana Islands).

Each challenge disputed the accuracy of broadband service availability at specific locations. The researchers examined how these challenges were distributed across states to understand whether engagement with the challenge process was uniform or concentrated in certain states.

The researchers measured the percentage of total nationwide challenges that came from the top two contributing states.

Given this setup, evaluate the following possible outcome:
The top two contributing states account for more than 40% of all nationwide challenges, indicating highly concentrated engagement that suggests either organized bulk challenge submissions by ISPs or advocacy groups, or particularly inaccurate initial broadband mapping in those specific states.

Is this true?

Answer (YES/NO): YES